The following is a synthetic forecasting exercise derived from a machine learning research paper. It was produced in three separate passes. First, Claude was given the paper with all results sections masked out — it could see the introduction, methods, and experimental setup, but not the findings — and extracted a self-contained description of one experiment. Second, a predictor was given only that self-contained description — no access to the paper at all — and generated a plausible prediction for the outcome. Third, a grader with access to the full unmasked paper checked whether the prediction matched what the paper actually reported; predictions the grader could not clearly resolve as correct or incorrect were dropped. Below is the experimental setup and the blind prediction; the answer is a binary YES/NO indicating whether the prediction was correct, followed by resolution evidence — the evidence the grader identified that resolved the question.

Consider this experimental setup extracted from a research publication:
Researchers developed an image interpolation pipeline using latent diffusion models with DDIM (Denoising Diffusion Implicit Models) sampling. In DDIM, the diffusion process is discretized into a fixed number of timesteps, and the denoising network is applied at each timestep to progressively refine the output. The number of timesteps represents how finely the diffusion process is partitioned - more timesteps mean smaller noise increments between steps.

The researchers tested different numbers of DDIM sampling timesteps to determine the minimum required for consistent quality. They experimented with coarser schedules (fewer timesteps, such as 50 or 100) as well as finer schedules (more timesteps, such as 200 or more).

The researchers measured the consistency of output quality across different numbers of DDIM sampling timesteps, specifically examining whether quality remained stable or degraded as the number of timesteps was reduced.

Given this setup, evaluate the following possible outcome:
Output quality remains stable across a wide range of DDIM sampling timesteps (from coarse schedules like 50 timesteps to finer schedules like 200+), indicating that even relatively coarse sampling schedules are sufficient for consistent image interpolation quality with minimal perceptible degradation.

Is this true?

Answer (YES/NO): NO